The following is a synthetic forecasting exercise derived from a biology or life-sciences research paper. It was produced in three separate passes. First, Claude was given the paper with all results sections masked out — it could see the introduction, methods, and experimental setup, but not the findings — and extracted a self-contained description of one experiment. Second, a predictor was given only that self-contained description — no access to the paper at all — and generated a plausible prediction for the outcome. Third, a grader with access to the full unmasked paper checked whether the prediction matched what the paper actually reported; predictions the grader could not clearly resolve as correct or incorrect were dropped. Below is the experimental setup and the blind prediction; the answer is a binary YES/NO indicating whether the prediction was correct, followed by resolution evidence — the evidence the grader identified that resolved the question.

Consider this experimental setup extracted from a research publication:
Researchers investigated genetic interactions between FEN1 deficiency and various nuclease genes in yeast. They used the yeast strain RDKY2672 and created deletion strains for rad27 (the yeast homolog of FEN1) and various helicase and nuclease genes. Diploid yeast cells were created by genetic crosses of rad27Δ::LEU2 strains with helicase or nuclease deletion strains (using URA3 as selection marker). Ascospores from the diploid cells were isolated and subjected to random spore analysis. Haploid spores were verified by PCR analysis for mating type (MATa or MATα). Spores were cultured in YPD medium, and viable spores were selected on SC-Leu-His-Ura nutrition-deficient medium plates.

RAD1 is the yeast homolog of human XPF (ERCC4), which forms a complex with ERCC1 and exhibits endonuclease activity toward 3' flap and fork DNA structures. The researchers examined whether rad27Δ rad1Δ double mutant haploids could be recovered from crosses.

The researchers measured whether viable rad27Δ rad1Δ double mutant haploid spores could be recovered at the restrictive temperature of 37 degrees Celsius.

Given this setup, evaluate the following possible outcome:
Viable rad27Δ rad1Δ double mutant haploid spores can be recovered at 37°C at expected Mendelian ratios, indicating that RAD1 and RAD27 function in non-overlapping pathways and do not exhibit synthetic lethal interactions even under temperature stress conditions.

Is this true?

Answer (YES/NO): NO